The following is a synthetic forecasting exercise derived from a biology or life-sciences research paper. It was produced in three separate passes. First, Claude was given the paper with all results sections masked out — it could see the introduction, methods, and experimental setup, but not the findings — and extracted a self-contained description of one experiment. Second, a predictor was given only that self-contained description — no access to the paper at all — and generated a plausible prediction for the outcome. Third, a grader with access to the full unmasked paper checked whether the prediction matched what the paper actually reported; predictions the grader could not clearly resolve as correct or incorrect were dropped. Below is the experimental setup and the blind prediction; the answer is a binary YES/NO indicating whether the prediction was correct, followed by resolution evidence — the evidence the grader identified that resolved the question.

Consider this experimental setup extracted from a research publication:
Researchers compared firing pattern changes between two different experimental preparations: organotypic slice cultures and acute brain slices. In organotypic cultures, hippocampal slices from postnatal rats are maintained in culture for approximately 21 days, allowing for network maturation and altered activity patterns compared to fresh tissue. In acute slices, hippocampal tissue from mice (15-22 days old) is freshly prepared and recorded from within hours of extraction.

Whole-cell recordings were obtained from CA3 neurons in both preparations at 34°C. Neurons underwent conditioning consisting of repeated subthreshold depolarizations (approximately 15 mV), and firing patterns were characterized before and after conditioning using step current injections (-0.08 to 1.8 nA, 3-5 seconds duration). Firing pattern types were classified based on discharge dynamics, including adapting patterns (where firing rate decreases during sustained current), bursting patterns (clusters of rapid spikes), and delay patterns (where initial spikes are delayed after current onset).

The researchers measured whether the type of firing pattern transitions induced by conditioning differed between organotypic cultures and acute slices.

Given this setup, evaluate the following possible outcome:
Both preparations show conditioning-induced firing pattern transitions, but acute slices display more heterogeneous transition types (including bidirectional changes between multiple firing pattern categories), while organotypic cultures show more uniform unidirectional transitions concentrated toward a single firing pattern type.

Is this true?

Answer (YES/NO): NO